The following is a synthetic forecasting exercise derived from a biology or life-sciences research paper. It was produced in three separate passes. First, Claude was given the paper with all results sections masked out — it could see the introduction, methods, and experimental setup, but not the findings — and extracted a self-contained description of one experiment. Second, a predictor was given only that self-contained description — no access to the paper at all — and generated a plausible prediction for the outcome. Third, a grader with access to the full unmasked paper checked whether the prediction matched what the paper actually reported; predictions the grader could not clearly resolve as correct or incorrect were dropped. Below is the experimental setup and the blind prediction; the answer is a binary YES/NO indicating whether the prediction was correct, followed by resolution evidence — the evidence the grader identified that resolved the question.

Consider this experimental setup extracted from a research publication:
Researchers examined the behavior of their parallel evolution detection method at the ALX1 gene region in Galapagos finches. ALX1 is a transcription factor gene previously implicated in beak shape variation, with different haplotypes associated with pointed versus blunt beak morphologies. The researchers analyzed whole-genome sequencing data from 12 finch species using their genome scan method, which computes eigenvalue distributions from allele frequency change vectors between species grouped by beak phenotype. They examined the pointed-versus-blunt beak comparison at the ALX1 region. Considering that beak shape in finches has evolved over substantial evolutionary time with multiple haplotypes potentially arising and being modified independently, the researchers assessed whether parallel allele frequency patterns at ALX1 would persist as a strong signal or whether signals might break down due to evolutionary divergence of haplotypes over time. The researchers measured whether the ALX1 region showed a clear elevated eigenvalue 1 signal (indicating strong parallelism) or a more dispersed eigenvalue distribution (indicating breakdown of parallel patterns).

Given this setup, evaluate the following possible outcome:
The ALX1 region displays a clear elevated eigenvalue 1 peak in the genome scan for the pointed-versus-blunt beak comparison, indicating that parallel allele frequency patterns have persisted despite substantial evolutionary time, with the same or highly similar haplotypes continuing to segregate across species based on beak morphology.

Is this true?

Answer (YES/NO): NO